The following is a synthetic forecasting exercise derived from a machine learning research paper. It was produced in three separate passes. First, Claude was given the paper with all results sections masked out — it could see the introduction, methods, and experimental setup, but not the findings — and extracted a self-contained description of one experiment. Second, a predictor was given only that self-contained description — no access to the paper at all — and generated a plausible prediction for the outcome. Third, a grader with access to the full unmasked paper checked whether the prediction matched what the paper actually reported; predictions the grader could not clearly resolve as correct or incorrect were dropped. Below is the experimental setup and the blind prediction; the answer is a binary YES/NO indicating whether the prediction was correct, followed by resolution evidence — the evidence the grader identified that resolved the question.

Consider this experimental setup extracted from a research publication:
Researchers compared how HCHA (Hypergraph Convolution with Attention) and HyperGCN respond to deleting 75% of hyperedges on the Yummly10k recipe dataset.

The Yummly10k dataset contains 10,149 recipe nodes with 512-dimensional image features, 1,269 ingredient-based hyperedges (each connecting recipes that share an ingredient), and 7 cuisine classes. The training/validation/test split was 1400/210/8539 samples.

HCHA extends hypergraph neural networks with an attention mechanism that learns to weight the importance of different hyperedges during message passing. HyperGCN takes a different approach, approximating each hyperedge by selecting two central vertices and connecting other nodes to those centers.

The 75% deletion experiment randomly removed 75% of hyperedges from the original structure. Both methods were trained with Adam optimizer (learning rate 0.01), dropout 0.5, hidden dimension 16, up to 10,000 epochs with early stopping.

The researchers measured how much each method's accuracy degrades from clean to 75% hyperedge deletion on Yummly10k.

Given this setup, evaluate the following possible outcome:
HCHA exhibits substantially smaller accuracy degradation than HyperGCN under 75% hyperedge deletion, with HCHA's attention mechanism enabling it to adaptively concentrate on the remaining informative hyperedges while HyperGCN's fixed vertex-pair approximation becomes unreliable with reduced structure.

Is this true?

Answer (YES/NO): YES